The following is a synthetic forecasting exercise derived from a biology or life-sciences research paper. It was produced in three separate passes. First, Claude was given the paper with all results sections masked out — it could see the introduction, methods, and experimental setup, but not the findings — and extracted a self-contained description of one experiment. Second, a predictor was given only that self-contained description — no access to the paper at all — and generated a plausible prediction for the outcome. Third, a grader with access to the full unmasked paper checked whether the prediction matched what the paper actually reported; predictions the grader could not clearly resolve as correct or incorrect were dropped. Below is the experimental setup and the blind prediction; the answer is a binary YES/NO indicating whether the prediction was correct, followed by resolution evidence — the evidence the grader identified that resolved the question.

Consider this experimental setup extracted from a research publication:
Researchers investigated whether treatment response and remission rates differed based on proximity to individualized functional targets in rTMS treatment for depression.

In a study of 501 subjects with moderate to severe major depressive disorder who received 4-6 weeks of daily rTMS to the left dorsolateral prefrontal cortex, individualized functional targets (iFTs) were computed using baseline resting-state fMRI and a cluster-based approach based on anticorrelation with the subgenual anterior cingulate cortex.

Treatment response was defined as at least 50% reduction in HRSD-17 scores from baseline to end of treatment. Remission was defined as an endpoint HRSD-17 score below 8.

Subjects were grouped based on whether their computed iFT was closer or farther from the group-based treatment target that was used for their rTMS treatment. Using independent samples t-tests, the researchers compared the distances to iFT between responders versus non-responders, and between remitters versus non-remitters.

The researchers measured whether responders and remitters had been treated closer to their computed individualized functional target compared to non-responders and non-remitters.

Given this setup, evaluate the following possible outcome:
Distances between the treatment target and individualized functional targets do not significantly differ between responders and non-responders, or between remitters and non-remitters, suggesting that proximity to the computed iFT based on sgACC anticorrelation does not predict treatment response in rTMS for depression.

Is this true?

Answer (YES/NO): YES